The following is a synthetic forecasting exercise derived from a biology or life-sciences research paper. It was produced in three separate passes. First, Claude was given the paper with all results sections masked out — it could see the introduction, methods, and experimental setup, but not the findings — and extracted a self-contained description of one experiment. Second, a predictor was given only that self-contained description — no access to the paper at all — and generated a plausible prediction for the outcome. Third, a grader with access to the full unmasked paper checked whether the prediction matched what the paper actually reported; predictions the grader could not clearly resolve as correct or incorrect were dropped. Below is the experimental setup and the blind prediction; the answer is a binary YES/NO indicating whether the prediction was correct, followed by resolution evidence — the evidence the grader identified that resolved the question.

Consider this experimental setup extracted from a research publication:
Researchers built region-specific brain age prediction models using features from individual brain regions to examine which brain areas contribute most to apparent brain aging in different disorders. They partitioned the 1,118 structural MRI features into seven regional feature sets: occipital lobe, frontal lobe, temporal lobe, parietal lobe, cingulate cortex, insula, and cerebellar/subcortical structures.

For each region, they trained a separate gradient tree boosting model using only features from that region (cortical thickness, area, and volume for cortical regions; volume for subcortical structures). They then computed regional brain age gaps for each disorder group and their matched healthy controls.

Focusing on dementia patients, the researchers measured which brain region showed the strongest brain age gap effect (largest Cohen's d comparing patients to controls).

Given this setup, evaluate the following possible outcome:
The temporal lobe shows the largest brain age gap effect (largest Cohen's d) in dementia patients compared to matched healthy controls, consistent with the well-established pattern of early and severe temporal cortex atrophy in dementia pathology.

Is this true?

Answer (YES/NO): NO